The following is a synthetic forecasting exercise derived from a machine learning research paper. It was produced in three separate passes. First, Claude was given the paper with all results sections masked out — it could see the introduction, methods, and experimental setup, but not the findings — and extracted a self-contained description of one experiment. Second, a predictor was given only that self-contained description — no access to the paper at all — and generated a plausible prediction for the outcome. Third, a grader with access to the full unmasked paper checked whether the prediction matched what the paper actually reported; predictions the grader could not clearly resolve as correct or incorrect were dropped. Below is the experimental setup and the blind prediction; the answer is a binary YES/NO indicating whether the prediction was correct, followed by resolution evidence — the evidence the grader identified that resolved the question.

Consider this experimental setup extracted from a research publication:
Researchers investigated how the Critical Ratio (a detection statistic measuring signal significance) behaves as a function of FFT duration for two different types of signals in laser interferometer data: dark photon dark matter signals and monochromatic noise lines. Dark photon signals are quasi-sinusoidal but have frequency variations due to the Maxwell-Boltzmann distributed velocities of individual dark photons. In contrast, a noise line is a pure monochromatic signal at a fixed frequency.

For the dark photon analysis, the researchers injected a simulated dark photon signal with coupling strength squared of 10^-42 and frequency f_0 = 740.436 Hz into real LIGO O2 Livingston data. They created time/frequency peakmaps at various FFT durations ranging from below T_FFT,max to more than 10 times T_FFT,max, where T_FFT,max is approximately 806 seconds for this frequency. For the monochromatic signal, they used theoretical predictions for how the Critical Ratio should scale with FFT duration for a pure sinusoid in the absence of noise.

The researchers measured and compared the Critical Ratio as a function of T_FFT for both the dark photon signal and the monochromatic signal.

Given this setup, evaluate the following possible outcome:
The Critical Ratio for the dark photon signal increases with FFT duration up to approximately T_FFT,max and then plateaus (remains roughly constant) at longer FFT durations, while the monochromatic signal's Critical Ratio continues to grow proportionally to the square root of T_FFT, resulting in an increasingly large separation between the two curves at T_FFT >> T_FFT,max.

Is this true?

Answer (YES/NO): NO